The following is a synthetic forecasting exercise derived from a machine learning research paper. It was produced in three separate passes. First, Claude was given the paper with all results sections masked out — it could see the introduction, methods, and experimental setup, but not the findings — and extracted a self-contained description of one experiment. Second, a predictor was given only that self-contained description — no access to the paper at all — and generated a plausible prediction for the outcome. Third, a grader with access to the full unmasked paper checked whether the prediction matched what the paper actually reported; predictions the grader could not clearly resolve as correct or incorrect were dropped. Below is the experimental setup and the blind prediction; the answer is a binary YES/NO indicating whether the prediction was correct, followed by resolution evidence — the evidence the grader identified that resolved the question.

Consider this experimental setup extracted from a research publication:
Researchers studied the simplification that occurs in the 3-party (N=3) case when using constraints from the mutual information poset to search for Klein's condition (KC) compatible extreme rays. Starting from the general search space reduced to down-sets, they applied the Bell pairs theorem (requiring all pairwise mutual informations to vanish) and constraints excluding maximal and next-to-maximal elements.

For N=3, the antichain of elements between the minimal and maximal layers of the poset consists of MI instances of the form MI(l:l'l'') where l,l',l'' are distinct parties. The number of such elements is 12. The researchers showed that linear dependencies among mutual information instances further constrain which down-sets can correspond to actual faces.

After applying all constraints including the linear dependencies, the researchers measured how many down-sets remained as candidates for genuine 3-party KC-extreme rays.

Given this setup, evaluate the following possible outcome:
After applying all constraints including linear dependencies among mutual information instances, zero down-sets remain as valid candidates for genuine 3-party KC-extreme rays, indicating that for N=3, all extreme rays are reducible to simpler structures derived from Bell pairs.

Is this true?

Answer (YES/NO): NO